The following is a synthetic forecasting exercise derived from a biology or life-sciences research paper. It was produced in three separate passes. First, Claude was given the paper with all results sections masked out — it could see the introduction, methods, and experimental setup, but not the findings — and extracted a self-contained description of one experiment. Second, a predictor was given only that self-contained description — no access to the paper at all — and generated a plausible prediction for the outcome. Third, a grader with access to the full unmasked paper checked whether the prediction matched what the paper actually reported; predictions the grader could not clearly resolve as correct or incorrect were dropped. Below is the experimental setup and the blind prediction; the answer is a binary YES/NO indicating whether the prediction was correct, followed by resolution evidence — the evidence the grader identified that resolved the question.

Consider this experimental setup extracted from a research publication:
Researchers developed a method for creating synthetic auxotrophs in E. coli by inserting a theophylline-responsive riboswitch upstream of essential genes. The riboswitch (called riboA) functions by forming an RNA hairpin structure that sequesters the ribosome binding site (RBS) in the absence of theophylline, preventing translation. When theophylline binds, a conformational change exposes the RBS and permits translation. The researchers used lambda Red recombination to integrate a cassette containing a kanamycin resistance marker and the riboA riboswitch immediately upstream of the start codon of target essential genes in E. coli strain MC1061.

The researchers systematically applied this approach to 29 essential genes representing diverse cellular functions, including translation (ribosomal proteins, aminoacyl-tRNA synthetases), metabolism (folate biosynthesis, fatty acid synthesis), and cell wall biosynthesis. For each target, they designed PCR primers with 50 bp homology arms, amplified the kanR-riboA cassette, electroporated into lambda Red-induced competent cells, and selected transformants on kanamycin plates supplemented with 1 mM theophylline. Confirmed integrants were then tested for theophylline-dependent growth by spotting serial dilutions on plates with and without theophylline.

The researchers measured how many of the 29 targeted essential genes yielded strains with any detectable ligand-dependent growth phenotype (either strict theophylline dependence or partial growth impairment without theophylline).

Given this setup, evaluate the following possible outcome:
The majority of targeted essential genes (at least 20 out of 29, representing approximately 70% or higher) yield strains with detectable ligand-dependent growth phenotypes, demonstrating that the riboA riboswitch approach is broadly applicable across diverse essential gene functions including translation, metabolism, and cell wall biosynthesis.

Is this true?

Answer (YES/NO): NO